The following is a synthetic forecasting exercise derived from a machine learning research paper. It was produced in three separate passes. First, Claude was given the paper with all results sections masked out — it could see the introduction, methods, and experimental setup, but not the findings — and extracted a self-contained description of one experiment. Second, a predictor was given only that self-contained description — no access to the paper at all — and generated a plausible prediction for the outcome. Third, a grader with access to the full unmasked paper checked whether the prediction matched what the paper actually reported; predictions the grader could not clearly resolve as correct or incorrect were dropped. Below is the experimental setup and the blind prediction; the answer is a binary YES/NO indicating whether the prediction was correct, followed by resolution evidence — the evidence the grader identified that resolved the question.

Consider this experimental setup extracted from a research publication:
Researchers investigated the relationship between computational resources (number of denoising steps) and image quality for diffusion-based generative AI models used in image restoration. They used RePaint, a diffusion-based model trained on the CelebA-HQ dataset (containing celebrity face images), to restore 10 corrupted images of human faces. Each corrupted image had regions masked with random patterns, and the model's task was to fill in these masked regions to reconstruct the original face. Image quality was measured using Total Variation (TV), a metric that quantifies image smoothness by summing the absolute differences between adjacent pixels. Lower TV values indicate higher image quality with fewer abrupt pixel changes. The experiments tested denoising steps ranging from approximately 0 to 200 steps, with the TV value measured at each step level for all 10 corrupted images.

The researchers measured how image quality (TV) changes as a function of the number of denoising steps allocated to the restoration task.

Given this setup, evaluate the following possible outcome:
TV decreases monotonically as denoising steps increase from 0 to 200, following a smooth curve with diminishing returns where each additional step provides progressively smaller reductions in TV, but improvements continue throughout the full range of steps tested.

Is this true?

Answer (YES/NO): NO